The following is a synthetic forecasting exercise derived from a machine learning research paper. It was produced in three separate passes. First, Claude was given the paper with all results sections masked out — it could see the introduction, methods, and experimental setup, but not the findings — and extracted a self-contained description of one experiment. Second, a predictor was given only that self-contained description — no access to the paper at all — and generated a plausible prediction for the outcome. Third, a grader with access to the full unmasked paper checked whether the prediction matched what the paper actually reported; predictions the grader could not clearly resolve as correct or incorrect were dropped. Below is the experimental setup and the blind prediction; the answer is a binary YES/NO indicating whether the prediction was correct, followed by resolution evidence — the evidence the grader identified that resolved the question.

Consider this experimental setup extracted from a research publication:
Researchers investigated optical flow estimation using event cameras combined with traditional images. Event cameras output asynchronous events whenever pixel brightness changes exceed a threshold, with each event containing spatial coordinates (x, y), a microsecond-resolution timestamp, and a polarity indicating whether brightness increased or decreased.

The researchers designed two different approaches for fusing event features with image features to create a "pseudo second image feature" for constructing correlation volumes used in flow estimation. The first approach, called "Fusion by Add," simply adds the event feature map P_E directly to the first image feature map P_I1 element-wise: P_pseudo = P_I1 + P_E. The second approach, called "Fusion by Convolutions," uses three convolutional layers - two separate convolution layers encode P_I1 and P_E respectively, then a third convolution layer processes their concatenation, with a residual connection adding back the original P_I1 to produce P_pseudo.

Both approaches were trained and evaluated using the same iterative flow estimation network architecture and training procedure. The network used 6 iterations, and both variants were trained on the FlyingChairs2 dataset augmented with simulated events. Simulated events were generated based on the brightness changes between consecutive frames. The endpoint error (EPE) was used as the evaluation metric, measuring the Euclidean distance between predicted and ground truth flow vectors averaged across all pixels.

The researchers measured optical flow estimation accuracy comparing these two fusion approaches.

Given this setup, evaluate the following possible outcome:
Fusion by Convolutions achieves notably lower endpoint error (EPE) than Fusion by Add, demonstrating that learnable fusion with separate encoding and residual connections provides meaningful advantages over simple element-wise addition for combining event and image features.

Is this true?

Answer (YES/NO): YES